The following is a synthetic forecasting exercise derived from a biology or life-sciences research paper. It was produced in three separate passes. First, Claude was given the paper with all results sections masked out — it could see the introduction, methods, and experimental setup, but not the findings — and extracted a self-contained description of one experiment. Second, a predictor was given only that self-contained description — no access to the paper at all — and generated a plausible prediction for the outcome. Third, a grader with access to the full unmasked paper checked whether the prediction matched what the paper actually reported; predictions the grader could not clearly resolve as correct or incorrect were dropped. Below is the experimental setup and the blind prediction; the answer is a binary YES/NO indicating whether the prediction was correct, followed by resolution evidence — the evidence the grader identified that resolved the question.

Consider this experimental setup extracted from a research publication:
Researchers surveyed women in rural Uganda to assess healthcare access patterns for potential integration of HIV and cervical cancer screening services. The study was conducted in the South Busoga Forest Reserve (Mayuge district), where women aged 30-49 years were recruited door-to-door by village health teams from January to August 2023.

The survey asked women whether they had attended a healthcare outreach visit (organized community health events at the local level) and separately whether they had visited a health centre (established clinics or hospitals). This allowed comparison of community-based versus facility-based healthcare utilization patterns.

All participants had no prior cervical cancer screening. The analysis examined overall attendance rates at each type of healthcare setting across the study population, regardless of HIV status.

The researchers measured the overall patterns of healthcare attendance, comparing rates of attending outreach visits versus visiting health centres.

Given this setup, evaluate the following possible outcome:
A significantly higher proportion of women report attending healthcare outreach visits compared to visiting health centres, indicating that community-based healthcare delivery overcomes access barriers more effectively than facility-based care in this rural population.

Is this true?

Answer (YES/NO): NO